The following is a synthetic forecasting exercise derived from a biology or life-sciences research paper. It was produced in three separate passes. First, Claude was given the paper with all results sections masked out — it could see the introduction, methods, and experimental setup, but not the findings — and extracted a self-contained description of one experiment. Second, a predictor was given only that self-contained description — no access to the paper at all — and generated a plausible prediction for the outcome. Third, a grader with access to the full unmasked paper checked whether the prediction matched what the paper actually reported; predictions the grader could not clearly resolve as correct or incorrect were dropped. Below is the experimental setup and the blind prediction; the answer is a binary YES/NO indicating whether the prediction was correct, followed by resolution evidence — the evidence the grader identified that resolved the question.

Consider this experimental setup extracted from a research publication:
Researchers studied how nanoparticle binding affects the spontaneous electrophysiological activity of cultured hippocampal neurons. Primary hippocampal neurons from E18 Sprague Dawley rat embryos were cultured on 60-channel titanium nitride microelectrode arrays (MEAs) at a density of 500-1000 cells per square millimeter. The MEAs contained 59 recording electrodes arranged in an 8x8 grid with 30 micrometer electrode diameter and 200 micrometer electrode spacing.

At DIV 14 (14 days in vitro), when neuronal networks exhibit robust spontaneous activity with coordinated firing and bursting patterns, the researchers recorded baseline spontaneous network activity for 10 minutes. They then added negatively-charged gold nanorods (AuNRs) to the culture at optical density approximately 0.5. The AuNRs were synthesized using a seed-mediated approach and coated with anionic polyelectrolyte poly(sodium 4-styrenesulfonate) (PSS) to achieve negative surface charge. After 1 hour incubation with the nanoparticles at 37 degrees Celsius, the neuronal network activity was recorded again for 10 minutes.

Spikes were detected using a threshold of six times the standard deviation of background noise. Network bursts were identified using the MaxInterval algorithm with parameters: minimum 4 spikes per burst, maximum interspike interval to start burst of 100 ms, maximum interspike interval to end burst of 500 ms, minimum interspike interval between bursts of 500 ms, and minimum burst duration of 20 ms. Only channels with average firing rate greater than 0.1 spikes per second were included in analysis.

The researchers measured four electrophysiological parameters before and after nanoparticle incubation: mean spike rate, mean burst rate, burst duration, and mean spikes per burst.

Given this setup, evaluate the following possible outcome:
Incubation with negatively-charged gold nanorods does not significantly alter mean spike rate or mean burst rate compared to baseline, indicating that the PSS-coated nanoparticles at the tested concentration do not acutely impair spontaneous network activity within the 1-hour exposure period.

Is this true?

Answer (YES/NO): NO